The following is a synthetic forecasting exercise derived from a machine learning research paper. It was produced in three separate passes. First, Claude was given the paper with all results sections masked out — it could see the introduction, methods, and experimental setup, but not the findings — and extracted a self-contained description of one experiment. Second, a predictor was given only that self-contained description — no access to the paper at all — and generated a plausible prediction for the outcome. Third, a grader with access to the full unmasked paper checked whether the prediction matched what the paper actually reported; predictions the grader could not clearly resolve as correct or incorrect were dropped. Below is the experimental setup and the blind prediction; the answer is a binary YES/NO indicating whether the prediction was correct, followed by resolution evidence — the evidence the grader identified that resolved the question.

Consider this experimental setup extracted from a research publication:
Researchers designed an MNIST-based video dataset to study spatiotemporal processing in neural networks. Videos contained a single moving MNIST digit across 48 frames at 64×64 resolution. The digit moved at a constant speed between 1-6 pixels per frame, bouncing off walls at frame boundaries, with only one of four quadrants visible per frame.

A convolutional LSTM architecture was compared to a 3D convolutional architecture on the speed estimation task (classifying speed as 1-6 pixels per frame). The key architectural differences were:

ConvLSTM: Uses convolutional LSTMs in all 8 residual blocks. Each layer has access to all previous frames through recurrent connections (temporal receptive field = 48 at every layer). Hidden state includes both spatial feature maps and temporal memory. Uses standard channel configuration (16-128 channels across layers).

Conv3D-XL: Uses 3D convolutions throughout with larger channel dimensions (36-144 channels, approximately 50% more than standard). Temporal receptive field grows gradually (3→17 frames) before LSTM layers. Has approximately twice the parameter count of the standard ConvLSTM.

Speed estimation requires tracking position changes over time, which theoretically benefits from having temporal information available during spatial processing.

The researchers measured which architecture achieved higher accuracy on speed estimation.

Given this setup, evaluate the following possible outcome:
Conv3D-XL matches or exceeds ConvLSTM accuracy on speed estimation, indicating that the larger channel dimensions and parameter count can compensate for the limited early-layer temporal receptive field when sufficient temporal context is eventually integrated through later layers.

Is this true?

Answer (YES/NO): NO